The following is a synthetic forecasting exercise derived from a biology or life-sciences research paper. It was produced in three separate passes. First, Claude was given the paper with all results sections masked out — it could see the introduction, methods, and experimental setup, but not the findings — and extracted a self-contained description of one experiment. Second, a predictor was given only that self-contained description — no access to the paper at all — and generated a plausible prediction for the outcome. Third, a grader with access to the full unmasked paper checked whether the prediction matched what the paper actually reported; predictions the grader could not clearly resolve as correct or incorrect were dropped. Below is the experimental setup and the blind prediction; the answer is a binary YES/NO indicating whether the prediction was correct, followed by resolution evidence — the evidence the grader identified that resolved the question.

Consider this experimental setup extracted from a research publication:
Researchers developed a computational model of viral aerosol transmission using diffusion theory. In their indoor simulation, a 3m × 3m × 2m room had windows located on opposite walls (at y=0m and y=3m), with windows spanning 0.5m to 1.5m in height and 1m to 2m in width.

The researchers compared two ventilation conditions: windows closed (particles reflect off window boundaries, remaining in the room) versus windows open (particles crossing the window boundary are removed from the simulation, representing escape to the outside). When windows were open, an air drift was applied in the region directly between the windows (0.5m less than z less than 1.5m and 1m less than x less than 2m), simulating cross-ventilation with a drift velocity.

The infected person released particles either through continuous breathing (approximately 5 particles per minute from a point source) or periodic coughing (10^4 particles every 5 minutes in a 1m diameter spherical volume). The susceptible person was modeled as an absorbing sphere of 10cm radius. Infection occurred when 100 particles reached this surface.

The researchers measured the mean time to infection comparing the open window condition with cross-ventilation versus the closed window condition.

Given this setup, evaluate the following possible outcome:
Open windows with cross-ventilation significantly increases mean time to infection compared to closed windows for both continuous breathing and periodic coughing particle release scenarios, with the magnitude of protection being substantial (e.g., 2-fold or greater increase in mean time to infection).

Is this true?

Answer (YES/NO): NO